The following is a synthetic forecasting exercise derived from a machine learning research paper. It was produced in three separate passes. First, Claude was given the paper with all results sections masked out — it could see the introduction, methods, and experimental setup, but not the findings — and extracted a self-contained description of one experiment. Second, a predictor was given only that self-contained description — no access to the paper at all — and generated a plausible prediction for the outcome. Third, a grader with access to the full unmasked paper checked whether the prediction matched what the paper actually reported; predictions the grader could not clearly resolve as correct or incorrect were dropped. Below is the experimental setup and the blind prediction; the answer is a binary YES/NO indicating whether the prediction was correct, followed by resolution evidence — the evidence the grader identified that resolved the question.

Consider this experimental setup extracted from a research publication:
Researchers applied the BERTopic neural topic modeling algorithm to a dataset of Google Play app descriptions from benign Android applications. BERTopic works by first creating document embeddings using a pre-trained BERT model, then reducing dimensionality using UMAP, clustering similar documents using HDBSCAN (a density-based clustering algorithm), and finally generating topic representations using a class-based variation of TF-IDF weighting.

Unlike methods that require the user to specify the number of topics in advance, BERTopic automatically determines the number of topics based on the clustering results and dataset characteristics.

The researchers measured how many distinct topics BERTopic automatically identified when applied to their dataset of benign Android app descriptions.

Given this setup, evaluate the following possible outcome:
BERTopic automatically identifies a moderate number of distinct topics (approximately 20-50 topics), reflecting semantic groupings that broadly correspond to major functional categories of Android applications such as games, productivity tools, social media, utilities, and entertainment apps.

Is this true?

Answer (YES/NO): NO